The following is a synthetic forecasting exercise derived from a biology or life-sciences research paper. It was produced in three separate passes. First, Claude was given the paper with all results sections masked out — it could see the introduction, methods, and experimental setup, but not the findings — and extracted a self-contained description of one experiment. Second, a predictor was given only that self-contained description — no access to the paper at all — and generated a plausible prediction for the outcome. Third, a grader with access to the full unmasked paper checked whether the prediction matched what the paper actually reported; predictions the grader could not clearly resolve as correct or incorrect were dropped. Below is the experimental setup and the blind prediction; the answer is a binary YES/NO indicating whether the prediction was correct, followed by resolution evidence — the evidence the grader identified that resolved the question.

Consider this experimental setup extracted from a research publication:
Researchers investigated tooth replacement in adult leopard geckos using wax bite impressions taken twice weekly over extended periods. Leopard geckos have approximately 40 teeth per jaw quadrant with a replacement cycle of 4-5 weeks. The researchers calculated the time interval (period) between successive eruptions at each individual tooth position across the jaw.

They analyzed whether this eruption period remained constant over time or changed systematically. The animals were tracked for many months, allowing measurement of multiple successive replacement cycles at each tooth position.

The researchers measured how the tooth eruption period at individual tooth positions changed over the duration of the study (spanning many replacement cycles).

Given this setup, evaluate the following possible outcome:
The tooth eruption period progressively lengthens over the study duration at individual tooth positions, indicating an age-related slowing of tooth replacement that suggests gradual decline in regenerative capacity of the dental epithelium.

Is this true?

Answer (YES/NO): NO